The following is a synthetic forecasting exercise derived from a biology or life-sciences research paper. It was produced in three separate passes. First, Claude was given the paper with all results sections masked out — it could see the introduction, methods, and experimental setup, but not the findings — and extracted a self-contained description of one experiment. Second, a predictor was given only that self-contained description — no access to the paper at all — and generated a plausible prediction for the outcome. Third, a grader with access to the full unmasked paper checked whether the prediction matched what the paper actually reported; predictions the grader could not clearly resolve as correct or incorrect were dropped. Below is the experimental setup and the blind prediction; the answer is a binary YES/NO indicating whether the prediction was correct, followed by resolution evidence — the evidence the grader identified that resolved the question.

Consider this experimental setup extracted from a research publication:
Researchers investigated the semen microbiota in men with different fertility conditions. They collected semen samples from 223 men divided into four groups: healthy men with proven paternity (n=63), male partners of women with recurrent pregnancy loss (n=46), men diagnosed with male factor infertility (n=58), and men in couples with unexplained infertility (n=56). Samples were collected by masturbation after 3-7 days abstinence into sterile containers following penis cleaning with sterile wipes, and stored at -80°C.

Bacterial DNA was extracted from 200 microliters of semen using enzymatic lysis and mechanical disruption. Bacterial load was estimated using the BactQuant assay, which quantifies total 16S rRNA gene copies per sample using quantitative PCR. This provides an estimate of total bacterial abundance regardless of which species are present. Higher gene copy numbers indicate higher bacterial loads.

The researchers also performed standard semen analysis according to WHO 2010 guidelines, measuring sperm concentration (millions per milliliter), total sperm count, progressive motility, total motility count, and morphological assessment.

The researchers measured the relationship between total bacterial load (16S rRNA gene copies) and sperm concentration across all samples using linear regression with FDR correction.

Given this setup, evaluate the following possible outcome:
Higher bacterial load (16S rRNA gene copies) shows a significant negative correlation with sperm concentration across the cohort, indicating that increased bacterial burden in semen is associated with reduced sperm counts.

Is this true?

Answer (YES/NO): NO